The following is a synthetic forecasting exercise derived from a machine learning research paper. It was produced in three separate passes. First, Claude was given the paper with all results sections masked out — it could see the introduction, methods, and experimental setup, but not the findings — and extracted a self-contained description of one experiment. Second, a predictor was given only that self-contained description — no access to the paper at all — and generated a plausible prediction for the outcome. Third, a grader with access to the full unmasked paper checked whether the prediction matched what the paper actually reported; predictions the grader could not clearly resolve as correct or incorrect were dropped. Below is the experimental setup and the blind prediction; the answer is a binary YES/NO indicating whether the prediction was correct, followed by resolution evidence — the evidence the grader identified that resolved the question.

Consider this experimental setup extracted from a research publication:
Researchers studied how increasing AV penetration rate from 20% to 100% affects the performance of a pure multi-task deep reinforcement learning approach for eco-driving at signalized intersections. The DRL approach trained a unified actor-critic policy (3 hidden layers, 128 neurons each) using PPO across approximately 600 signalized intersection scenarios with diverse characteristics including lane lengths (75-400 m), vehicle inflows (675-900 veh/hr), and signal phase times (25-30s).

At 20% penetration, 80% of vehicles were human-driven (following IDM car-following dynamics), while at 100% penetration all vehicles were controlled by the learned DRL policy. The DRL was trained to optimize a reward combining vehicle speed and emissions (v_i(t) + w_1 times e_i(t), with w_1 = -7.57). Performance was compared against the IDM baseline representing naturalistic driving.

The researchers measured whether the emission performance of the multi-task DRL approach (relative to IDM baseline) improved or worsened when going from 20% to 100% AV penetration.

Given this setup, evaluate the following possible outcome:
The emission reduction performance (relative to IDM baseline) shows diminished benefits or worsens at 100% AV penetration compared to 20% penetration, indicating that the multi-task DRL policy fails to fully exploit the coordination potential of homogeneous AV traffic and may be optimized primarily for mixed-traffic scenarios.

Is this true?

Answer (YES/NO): YES